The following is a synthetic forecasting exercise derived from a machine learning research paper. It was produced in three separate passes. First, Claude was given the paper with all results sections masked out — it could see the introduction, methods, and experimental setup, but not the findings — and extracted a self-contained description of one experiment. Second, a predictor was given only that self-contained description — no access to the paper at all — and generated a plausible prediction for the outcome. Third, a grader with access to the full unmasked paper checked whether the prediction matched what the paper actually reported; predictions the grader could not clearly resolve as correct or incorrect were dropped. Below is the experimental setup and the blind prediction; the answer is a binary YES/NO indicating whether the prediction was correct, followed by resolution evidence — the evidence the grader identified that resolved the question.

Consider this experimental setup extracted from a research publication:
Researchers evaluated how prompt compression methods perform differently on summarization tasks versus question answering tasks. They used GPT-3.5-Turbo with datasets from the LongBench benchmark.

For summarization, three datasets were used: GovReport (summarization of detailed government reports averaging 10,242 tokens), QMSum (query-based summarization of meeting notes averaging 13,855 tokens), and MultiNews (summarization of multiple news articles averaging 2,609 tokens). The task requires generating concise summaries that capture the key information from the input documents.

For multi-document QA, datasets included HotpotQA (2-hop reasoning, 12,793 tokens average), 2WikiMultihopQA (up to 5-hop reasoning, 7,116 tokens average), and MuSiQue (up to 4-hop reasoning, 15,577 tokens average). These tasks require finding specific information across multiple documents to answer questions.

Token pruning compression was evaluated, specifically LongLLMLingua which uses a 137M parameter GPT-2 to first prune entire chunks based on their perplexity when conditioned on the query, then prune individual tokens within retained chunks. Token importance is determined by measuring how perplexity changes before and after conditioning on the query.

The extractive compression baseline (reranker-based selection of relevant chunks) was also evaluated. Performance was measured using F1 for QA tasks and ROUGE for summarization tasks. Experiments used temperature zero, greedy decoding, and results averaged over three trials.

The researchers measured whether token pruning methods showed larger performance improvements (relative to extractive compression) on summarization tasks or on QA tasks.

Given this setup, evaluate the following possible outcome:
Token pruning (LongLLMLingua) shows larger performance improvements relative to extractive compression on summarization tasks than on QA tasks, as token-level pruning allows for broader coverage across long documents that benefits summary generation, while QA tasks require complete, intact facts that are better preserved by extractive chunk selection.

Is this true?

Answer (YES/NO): YES